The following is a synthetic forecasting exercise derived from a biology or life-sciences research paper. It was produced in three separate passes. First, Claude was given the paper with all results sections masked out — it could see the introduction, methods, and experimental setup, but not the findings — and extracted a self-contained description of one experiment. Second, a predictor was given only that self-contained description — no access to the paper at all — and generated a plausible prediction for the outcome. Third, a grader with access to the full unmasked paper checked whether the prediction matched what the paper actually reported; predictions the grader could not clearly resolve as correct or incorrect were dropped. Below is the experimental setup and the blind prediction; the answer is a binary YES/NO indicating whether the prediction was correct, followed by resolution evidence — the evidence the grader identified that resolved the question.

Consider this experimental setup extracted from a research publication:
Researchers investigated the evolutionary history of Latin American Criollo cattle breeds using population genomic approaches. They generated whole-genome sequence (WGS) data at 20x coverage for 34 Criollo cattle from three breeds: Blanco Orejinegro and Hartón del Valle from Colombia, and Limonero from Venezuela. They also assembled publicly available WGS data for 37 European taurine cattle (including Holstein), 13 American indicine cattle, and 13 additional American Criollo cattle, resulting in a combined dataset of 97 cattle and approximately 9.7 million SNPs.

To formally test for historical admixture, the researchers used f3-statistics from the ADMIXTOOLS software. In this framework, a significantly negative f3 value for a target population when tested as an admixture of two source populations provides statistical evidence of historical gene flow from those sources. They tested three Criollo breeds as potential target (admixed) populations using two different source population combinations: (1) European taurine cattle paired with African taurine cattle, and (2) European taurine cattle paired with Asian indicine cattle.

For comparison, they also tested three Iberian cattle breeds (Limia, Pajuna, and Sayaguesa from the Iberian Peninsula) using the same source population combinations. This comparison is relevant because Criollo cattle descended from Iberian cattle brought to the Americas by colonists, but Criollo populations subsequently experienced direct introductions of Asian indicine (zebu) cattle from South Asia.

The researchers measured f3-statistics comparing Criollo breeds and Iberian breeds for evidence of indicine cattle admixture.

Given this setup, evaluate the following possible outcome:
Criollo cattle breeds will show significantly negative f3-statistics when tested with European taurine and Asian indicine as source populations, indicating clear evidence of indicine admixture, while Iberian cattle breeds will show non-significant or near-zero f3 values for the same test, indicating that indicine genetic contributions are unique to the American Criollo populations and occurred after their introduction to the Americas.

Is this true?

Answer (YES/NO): NO